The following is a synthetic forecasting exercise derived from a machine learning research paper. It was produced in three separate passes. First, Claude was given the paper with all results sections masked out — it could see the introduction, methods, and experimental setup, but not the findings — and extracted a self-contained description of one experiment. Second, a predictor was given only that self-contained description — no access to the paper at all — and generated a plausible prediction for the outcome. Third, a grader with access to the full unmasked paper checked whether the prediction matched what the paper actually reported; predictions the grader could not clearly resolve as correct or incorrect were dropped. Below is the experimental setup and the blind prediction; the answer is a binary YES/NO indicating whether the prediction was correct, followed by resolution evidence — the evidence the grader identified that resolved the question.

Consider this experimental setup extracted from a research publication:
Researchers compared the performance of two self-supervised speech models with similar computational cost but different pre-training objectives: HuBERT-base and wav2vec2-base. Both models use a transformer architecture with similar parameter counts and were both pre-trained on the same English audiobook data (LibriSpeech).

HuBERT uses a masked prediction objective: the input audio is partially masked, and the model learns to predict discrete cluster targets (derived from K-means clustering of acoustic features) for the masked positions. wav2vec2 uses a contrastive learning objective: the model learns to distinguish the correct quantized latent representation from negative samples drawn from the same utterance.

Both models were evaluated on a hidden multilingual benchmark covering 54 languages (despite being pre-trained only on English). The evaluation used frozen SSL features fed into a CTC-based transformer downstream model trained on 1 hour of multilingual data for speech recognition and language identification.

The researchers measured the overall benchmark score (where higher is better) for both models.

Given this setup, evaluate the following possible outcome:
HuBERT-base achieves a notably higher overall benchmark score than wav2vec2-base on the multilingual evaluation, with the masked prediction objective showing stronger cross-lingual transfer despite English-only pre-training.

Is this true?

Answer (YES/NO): YES